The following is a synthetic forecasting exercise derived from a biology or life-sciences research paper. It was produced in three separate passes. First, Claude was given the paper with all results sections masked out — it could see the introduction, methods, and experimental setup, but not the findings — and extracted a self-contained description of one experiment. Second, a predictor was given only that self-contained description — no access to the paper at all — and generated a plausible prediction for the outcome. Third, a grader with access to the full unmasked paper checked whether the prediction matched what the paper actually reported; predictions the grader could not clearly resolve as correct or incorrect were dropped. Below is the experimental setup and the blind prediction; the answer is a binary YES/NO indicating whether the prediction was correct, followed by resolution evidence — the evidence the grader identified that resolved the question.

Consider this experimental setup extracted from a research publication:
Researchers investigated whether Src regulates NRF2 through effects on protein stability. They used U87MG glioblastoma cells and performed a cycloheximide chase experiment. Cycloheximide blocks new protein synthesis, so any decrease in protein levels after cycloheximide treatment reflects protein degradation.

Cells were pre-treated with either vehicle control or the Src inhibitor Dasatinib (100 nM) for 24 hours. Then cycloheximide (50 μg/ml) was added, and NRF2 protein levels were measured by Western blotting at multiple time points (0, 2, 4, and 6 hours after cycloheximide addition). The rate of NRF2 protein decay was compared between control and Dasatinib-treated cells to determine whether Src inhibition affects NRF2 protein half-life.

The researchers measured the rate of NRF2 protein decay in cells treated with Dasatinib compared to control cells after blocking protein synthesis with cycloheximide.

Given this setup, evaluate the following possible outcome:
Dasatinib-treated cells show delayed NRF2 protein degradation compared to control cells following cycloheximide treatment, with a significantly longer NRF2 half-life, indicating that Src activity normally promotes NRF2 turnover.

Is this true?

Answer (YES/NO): NO